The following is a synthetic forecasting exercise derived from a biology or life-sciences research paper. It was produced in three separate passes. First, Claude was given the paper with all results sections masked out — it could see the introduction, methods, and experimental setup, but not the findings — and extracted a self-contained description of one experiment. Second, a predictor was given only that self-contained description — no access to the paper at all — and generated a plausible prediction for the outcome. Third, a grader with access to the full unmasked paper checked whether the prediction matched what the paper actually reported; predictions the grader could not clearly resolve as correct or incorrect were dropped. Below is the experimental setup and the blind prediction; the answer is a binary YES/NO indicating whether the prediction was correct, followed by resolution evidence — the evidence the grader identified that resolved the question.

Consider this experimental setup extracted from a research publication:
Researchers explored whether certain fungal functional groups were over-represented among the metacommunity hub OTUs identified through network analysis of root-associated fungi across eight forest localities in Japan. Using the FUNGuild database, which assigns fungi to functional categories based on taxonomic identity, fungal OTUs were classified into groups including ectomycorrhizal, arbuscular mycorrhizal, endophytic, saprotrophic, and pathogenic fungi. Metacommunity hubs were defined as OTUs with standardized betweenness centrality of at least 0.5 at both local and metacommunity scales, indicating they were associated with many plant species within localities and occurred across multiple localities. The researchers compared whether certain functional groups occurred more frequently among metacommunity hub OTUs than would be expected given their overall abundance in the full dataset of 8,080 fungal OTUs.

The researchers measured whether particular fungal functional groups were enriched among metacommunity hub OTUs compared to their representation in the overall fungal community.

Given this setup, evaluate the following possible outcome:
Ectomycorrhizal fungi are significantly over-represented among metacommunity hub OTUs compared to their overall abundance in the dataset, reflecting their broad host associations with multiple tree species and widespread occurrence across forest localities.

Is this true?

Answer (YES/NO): NO